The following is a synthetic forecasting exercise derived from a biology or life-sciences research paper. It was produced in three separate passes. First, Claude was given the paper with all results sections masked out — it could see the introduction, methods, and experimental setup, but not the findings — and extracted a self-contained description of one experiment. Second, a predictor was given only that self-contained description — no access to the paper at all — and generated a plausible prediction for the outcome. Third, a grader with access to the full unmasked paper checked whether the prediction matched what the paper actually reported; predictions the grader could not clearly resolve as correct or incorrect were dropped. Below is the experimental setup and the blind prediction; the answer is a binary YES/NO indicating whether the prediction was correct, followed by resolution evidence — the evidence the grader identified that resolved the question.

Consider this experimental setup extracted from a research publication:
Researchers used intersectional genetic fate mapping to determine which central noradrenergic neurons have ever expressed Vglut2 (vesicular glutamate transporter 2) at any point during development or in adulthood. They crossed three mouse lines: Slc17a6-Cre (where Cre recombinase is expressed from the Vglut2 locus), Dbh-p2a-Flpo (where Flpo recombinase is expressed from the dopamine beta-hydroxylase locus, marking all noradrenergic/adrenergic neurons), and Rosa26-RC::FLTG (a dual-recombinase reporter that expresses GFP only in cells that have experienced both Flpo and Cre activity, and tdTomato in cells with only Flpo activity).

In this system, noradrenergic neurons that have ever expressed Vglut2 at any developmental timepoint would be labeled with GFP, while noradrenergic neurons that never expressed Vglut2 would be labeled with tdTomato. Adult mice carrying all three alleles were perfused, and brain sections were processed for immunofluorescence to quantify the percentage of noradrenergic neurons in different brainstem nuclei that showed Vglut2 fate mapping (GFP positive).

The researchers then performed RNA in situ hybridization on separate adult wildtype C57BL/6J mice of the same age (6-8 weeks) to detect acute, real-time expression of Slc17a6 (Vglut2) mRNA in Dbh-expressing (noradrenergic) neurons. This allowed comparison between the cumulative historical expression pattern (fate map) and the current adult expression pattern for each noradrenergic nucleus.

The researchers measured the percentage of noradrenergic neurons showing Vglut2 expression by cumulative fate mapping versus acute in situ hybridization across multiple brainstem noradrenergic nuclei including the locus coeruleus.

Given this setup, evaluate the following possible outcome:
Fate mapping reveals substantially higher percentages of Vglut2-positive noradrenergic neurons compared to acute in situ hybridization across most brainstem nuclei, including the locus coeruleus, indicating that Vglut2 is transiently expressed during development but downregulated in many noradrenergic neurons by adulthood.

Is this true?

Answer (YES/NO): YES